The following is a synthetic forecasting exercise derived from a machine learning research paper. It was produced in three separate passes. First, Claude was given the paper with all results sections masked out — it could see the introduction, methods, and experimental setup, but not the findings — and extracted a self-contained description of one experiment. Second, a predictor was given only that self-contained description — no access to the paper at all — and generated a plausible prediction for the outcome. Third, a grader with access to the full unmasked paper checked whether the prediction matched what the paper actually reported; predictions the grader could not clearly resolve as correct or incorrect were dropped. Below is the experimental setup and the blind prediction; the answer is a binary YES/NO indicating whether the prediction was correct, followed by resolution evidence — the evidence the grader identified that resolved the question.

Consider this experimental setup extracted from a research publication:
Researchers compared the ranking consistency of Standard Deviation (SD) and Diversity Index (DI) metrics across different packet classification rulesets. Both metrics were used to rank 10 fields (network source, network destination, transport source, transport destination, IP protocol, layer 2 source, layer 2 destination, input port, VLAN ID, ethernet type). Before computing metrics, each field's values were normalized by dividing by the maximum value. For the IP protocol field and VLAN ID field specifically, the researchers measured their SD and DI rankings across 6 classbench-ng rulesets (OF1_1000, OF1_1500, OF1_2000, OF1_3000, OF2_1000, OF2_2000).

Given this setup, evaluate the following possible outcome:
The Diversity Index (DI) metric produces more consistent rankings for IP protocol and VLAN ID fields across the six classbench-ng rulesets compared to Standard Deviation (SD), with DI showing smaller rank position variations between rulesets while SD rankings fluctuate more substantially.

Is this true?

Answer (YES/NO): NO